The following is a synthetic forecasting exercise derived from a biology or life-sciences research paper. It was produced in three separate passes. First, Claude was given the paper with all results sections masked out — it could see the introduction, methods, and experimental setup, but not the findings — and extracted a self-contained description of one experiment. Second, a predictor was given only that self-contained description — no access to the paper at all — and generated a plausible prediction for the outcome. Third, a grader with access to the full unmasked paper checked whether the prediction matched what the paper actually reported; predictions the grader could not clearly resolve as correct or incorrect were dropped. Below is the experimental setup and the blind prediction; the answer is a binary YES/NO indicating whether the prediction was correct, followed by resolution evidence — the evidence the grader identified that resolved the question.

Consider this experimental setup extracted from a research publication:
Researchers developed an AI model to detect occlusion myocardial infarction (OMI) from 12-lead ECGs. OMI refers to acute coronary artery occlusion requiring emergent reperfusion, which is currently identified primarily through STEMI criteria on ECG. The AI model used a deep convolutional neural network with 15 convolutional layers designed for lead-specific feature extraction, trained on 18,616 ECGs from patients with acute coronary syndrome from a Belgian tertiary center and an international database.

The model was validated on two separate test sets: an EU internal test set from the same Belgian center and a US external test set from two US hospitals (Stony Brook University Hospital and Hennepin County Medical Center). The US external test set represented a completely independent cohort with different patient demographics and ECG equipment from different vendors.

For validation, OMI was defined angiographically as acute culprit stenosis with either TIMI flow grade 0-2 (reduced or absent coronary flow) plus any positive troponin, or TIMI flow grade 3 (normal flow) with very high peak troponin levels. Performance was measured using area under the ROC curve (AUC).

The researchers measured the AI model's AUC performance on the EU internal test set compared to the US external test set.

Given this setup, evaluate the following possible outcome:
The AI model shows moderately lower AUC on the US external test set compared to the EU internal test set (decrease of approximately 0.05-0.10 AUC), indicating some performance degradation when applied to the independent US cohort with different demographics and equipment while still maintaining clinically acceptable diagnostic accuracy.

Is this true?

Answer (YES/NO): NO